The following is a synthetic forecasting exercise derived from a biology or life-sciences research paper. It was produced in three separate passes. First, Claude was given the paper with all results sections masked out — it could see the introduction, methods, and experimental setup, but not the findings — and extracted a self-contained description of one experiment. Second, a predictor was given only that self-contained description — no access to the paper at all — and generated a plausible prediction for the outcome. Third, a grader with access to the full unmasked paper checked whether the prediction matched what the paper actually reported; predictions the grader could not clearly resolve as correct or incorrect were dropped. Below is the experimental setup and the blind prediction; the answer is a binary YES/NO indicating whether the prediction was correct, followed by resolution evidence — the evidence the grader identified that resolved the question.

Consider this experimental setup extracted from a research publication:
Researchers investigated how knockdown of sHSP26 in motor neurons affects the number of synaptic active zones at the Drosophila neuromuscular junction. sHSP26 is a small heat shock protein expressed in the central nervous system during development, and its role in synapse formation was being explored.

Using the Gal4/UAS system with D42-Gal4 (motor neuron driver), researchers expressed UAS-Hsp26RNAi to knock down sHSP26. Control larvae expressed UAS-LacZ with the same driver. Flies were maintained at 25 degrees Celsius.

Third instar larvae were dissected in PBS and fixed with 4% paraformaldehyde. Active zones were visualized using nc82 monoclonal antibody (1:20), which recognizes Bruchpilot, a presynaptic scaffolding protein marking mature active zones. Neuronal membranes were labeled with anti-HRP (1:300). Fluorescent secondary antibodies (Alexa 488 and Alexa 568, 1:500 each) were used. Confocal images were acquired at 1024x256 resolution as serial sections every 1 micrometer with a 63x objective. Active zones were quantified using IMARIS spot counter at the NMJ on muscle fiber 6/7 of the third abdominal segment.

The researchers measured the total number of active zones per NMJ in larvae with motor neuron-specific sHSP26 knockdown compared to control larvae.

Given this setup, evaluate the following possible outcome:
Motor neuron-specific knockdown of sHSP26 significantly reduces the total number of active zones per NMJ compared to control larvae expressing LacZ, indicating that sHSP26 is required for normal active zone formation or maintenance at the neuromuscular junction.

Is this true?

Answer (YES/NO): YES